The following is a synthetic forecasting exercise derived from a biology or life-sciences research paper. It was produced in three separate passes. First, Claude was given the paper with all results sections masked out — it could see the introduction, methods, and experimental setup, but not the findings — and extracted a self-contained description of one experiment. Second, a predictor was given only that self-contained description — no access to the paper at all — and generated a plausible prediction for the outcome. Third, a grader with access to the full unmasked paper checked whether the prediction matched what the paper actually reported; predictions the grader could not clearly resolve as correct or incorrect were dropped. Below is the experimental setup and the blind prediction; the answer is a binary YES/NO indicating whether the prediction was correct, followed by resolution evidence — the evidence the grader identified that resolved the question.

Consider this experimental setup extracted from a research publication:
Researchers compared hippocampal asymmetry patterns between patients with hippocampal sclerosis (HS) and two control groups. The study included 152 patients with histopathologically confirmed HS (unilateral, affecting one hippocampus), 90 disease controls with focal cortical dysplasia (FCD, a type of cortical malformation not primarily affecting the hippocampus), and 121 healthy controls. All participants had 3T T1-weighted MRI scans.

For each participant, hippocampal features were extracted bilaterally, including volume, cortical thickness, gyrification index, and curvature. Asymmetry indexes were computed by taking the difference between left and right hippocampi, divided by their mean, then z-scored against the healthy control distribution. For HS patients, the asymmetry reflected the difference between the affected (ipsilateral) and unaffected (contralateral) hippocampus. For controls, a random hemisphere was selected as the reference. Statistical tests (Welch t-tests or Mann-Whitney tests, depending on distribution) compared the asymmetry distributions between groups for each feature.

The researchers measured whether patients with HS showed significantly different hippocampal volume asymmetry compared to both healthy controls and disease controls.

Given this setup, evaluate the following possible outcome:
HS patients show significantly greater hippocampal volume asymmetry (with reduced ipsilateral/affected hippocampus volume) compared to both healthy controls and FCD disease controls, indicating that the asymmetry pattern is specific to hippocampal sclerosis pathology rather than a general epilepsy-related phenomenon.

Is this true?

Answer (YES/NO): YES